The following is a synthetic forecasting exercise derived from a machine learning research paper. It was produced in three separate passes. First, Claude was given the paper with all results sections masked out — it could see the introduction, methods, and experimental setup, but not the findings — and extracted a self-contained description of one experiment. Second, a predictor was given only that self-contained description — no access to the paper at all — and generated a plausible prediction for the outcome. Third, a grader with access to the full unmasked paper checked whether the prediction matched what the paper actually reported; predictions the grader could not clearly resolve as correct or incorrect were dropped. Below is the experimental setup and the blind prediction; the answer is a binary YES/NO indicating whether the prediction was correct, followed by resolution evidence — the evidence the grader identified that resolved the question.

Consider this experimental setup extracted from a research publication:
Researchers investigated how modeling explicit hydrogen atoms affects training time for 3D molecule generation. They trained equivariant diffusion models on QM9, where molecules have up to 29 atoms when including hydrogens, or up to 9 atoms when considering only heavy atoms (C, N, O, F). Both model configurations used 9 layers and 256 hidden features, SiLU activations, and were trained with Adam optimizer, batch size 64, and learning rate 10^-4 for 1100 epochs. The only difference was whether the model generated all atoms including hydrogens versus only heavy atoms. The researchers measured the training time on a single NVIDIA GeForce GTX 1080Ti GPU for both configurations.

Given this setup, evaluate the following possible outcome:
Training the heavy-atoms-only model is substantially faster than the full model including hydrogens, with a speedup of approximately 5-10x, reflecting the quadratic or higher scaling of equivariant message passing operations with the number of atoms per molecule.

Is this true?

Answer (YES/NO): NO